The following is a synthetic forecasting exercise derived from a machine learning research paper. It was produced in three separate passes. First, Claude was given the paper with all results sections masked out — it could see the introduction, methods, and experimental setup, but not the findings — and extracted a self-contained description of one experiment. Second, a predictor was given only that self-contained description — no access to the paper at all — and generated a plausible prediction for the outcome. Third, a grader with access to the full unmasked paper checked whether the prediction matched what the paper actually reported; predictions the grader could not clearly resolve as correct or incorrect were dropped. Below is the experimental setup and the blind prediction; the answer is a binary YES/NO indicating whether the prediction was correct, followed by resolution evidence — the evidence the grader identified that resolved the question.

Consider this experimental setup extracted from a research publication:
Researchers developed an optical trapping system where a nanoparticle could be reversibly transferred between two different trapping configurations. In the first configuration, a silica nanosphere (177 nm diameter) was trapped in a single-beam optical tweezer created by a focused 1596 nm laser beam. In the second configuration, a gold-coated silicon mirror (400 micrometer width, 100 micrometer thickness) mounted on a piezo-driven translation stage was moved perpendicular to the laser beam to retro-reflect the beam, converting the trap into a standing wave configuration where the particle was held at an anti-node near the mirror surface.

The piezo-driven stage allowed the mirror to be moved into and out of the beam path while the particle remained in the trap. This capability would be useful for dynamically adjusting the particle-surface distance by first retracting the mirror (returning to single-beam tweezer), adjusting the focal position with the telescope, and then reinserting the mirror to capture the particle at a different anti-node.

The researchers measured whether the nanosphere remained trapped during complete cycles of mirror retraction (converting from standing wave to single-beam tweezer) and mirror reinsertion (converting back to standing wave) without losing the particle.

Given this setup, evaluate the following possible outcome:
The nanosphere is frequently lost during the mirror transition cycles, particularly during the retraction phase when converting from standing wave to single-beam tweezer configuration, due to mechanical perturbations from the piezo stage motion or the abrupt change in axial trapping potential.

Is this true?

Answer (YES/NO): NO